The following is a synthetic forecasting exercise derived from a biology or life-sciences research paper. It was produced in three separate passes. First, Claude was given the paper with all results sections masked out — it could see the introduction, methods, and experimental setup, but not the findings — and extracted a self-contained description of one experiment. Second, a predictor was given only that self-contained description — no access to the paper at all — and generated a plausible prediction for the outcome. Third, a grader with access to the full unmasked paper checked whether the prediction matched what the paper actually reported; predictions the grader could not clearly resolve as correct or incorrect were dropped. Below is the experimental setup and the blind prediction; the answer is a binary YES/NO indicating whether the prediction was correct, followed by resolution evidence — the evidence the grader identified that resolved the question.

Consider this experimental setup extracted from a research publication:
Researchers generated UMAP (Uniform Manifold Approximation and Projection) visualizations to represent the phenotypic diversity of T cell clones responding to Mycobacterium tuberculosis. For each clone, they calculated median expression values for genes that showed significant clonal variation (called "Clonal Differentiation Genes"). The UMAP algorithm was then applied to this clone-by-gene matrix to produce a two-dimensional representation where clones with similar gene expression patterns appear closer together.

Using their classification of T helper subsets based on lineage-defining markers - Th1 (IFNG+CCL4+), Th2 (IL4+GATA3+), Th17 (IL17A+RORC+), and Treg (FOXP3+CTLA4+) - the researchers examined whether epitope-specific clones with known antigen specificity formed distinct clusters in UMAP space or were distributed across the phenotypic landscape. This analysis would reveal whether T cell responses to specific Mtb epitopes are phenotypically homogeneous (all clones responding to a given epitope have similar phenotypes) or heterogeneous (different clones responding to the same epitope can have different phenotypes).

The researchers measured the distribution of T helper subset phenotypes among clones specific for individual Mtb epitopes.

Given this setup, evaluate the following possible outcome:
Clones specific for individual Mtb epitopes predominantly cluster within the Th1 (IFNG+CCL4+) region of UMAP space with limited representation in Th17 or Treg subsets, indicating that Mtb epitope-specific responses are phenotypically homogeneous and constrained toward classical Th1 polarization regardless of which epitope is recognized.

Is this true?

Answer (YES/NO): NO